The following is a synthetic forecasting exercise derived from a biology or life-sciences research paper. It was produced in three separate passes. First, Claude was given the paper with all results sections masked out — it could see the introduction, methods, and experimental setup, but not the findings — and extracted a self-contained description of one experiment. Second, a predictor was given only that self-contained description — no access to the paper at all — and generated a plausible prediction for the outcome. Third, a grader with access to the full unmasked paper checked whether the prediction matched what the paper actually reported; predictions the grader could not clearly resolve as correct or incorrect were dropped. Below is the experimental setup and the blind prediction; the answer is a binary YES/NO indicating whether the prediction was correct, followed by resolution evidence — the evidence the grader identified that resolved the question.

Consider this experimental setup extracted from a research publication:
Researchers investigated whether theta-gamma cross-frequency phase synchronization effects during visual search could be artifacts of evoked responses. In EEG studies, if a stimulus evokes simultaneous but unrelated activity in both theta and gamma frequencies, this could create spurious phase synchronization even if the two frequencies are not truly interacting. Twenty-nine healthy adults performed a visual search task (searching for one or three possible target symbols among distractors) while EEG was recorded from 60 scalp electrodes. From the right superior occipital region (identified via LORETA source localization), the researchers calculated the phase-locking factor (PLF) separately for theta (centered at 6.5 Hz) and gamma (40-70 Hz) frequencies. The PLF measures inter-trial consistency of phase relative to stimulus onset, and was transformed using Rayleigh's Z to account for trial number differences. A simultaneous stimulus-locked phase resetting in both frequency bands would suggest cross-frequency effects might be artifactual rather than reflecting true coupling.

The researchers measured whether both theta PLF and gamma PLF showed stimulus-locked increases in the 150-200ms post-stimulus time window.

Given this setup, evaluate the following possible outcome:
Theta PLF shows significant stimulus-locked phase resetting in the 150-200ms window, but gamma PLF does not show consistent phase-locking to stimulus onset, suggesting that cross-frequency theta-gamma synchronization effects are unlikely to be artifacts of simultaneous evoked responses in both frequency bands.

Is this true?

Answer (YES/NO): YES